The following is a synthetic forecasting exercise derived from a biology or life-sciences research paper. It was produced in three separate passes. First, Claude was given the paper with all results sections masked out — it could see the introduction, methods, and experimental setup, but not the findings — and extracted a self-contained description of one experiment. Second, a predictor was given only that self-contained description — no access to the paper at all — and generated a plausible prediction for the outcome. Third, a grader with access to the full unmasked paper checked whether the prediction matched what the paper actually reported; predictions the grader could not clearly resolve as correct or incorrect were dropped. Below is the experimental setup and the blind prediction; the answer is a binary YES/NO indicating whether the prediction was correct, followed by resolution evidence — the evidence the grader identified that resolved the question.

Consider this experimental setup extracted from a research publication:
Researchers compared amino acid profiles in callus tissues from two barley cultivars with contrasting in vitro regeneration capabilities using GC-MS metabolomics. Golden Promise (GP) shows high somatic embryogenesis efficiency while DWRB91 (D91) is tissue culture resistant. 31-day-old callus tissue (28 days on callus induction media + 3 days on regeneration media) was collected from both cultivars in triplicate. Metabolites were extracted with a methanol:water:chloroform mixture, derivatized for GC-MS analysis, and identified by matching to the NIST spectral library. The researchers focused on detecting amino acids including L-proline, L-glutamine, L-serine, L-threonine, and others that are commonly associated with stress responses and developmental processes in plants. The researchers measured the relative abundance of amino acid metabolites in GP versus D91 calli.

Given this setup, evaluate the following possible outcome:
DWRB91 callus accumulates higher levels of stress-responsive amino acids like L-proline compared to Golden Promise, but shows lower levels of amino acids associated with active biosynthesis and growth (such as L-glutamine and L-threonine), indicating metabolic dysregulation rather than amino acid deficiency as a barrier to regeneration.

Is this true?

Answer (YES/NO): NO